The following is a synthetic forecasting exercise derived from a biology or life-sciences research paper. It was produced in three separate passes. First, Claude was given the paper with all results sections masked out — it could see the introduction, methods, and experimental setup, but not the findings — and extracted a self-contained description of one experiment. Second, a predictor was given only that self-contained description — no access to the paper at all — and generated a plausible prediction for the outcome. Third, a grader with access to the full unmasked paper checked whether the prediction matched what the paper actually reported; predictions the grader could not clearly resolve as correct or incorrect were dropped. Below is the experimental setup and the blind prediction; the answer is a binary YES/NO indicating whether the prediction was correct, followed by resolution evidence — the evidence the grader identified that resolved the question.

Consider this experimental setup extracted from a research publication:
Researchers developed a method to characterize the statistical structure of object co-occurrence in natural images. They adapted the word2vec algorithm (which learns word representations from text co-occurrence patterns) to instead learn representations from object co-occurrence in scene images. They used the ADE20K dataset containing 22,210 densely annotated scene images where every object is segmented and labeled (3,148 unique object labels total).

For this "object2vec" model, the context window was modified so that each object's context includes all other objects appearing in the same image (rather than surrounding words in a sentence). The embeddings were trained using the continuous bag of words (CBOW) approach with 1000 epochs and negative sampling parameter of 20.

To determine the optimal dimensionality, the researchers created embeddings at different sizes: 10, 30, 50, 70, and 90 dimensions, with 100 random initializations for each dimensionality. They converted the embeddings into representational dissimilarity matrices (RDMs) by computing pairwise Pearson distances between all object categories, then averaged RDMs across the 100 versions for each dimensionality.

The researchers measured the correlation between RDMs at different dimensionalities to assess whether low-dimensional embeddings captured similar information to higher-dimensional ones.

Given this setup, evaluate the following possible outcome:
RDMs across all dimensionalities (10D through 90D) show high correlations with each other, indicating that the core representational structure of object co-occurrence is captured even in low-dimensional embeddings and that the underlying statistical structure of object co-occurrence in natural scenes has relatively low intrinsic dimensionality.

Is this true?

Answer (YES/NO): YES